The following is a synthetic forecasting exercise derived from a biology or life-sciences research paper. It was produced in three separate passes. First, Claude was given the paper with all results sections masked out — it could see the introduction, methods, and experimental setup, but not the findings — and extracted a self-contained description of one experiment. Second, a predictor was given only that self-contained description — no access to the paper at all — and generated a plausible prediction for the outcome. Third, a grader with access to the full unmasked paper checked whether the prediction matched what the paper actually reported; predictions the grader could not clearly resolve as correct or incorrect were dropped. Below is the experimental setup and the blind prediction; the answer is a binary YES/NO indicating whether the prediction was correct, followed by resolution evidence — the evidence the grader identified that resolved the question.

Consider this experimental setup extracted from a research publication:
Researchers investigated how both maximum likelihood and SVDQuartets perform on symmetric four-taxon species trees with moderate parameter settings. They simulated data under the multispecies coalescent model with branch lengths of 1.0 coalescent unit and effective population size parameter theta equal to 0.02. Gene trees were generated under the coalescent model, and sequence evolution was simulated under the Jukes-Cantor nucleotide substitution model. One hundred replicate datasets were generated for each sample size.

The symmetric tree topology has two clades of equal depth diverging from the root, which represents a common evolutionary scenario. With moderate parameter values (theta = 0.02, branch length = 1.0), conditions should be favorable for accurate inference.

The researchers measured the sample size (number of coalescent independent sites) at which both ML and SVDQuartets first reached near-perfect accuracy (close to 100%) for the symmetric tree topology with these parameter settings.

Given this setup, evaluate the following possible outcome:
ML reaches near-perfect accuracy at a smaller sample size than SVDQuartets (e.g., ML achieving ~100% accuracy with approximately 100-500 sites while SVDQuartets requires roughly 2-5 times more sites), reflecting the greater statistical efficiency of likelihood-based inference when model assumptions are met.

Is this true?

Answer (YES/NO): NO